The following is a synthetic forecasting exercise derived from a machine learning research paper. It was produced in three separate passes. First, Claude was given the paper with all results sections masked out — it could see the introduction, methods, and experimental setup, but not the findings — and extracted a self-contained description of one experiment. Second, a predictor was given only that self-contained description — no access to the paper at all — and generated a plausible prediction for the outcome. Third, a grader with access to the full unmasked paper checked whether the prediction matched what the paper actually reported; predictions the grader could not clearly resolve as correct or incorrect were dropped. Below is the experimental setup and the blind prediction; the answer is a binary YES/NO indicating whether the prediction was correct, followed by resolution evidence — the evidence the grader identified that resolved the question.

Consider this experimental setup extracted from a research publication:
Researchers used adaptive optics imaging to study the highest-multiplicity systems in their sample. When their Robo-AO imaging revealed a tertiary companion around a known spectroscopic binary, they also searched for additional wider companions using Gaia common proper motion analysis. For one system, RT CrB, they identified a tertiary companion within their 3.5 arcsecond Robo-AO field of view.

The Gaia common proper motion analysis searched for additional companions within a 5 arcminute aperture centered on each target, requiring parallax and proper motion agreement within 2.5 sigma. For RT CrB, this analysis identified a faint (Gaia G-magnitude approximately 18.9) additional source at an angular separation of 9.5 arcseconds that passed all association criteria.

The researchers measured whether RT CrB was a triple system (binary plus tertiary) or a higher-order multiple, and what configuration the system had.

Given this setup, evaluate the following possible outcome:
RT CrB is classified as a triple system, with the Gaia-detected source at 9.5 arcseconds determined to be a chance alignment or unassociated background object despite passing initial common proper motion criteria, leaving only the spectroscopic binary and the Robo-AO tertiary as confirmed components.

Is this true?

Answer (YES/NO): NO